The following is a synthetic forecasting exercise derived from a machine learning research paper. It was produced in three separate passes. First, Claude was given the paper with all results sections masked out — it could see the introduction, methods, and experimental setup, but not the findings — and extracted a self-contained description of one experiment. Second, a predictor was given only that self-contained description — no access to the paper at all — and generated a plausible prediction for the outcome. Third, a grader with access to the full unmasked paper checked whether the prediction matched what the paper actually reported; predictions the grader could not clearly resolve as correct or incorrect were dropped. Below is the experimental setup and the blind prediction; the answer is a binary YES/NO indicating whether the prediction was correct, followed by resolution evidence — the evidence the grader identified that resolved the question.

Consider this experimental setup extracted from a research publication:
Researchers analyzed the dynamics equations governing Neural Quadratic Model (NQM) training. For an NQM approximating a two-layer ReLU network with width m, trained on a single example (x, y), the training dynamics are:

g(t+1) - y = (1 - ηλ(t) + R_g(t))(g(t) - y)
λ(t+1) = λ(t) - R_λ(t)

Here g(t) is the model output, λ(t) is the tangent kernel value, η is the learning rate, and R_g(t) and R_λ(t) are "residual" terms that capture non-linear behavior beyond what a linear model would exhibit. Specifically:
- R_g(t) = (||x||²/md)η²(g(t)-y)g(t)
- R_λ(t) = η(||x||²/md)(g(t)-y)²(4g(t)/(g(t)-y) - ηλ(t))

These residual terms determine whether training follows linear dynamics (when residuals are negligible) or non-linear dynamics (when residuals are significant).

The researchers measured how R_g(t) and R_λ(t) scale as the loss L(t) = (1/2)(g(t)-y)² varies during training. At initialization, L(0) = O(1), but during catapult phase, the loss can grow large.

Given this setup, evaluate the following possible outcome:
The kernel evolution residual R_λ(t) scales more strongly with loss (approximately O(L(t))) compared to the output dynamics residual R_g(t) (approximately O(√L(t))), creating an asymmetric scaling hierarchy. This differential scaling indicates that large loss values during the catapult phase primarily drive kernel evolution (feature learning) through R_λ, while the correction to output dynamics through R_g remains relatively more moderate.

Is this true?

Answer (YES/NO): NO